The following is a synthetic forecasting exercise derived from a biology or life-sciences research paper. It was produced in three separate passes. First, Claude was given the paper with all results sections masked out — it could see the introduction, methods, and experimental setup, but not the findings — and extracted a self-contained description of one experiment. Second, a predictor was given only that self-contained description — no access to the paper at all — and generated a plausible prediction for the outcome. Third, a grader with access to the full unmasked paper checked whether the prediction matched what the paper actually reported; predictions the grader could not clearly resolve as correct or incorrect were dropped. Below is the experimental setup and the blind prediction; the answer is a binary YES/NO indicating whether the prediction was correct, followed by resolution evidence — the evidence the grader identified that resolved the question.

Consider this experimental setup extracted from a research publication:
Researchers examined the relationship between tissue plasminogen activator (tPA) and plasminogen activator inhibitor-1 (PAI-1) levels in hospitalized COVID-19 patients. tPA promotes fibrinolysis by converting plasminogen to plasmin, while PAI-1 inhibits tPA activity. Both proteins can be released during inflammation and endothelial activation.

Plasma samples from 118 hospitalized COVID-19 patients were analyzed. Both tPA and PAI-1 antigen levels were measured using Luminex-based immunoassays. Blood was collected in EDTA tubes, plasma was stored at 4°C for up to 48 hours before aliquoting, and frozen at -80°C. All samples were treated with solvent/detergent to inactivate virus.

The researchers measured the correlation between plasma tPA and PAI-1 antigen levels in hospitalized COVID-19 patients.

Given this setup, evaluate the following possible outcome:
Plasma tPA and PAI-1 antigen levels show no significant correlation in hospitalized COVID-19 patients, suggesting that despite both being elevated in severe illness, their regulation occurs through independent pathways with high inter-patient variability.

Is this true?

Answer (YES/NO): NO